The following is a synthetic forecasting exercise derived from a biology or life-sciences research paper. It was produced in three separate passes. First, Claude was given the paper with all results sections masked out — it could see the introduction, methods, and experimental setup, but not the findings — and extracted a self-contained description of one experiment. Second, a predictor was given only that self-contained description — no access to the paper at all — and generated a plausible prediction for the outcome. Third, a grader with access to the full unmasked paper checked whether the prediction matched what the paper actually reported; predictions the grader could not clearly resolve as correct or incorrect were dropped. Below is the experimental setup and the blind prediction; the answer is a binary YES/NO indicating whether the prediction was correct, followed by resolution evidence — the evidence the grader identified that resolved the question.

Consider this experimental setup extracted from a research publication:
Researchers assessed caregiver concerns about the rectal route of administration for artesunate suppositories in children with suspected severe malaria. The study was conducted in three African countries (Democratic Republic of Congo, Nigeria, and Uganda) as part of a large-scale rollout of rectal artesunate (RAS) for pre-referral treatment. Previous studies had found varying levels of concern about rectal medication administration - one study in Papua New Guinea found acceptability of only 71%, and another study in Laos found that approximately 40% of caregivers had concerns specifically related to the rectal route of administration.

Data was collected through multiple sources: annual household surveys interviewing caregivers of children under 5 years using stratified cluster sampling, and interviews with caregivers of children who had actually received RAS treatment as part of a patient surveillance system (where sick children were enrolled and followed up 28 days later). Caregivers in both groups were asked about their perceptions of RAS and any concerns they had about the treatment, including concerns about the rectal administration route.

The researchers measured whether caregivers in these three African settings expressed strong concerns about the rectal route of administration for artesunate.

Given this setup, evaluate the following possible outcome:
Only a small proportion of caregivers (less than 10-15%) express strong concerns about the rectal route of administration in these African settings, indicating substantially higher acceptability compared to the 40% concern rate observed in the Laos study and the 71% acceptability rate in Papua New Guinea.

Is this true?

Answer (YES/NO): YES